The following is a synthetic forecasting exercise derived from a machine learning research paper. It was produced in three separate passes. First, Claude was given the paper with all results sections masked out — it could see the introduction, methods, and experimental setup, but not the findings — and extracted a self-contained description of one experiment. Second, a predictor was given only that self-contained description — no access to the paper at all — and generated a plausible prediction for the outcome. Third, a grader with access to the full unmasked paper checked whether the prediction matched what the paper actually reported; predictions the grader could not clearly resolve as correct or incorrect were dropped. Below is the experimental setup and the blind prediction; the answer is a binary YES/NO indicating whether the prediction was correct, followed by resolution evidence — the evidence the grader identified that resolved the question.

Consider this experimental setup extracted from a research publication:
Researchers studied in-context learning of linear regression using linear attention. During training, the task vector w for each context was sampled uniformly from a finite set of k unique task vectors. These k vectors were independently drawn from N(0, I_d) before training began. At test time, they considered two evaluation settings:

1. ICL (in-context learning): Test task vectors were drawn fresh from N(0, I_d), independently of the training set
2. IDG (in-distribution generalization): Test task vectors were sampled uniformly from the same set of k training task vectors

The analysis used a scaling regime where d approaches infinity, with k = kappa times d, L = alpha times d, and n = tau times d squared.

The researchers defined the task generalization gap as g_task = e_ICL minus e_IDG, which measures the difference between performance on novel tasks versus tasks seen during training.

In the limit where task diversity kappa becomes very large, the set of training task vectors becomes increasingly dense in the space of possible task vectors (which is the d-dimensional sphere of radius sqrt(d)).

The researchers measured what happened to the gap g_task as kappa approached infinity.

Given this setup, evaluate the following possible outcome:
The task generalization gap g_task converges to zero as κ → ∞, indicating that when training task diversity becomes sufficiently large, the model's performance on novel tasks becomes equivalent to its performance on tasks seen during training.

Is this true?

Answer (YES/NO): YES